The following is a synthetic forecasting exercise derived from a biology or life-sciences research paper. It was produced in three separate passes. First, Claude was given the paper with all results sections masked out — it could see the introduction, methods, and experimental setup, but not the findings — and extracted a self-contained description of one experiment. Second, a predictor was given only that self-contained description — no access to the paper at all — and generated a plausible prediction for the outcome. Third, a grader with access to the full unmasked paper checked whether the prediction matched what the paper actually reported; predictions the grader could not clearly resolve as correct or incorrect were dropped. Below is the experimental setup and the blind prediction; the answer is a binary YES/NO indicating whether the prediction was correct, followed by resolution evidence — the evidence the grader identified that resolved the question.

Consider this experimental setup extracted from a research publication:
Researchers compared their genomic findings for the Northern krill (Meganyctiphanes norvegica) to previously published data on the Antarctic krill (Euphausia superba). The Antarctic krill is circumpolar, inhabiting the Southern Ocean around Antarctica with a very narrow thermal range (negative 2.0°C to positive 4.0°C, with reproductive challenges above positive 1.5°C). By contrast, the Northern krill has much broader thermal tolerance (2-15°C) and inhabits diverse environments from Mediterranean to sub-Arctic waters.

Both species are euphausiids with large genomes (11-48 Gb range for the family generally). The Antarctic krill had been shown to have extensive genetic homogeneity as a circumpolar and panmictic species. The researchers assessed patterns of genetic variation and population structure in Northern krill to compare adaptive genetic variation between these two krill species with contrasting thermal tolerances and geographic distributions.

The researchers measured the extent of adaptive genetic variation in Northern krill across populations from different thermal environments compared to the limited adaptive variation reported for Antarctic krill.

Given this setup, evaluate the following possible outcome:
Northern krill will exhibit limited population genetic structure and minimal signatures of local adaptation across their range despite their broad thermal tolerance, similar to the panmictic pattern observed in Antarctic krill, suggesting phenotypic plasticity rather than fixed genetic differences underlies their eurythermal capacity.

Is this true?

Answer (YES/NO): NO